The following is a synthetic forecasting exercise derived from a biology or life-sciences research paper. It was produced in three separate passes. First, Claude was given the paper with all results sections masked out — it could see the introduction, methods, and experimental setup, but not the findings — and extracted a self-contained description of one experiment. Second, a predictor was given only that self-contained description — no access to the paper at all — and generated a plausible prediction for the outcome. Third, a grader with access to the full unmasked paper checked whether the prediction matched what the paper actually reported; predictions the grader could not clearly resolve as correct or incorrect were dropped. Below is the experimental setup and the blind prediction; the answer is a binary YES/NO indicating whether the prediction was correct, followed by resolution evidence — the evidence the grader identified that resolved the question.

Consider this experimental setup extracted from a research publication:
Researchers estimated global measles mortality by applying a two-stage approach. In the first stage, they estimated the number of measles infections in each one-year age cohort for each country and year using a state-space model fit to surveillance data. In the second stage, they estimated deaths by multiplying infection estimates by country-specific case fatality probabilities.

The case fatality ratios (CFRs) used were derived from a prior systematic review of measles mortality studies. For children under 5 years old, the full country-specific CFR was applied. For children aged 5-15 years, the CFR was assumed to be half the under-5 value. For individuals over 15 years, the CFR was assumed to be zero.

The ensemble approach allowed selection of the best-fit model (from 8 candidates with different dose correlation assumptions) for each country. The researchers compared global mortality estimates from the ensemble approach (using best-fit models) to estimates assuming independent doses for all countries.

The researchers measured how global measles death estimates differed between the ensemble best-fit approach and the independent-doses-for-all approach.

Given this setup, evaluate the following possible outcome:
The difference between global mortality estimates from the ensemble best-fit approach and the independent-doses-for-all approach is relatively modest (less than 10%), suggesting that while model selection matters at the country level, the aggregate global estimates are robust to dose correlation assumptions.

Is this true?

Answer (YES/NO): NO